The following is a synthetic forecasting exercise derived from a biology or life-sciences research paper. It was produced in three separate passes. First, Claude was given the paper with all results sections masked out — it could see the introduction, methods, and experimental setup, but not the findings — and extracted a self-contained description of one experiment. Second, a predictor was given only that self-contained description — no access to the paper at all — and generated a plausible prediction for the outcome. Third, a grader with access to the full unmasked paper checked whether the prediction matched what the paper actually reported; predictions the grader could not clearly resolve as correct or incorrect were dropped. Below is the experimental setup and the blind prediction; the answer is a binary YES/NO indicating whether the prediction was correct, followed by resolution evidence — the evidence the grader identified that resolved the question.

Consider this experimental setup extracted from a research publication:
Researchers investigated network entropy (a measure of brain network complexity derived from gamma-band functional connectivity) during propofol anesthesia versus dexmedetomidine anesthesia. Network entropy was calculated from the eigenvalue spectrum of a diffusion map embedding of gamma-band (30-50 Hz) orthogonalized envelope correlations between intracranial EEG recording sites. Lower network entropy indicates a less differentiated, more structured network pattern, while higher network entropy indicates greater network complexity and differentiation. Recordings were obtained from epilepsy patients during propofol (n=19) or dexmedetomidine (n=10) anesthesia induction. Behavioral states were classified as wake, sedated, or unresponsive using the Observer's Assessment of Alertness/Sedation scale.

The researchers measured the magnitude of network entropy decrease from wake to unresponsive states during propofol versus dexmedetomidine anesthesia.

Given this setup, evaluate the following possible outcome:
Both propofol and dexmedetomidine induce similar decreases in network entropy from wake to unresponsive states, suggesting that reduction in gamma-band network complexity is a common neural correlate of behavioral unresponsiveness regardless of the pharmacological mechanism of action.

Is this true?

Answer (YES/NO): NO